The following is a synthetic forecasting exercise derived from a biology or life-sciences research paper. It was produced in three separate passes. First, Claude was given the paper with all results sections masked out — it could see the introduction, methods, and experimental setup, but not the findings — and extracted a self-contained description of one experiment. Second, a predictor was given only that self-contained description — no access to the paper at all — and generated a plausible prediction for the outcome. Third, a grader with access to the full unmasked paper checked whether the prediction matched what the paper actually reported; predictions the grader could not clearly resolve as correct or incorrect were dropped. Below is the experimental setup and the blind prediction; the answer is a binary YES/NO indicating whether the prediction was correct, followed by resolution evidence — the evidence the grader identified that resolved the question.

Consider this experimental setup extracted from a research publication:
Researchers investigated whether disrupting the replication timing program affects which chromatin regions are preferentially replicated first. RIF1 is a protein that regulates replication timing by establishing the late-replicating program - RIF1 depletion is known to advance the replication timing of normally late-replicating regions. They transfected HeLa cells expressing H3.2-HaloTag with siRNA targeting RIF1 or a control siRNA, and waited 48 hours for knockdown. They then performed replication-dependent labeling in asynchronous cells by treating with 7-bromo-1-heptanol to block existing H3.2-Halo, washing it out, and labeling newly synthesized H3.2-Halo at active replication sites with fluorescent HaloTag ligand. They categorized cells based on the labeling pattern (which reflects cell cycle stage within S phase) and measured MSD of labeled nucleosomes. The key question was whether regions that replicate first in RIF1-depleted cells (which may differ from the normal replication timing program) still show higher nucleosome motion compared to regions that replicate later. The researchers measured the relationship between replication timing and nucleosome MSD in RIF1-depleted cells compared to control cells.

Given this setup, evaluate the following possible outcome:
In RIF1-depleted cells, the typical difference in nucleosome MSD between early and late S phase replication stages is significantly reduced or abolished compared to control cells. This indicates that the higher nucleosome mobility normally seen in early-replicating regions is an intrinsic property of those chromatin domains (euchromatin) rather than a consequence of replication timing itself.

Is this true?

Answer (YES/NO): NO